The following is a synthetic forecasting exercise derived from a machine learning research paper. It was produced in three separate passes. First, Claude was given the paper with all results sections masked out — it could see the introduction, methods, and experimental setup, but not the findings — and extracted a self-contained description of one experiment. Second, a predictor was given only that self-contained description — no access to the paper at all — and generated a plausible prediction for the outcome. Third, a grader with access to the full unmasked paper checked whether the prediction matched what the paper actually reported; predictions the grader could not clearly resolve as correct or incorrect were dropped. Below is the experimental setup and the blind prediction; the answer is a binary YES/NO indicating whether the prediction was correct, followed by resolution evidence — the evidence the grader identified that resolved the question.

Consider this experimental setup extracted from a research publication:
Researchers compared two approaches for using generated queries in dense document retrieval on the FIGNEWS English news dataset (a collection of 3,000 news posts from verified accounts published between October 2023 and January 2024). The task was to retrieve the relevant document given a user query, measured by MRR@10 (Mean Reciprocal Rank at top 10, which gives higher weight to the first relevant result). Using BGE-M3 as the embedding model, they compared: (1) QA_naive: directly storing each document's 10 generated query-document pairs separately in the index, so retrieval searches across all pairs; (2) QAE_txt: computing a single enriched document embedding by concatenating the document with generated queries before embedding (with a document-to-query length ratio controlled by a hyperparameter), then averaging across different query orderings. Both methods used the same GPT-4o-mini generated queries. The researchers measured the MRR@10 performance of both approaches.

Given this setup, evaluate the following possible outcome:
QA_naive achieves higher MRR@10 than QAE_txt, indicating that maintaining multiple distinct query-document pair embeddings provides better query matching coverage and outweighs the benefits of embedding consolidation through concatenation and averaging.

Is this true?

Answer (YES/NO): NO